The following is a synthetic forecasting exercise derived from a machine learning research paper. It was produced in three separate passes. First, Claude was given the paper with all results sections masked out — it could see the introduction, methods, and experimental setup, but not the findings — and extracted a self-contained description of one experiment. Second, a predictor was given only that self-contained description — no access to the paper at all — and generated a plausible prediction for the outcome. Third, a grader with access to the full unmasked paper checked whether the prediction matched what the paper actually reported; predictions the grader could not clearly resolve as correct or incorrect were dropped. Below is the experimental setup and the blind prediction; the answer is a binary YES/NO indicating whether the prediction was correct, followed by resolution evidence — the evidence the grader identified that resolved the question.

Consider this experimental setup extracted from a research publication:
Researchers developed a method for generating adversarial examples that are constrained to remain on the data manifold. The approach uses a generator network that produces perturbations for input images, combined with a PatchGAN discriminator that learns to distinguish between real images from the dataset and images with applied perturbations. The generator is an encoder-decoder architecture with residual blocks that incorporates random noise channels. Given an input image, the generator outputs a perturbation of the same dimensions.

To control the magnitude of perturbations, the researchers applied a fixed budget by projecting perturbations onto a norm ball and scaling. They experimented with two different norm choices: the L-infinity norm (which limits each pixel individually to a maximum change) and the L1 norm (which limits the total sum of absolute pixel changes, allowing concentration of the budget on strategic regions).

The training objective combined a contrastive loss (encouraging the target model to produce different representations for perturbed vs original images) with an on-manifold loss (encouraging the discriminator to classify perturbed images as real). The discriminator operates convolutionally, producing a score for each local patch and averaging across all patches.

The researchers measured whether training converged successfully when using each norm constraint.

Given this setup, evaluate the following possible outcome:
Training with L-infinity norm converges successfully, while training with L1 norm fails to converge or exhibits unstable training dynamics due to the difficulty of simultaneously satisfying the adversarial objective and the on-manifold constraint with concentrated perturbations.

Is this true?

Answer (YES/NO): NO